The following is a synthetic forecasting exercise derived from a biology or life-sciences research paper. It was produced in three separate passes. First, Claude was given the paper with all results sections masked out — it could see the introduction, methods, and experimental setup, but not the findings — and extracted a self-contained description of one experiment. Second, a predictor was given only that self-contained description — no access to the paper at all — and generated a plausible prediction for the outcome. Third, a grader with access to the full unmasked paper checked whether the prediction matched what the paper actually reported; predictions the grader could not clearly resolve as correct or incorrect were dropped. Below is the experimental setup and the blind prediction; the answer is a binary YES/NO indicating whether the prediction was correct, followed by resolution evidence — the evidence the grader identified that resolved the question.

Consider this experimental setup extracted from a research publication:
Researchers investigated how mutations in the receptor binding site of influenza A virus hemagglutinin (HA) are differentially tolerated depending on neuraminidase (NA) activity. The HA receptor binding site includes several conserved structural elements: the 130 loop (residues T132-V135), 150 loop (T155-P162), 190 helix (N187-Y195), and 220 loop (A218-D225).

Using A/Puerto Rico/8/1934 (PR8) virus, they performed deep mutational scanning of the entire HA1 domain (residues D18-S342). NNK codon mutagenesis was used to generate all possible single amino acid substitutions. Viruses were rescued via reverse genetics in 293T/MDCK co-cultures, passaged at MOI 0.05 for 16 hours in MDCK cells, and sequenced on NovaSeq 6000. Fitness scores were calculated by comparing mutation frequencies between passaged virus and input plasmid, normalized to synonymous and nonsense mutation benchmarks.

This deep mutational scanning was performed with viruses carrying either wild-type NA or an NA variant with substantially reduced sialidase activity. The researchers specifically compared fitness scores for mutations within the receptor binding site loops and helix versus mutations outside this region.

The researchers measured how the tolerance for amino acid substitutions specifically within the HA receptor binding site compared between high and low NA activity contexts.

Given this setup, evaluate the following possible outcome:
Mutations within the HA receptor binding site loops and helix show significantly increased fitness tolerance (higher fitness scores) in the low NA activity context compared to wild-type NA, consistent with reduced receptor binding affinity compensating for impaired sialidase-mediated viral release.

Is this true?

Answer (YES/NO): NO